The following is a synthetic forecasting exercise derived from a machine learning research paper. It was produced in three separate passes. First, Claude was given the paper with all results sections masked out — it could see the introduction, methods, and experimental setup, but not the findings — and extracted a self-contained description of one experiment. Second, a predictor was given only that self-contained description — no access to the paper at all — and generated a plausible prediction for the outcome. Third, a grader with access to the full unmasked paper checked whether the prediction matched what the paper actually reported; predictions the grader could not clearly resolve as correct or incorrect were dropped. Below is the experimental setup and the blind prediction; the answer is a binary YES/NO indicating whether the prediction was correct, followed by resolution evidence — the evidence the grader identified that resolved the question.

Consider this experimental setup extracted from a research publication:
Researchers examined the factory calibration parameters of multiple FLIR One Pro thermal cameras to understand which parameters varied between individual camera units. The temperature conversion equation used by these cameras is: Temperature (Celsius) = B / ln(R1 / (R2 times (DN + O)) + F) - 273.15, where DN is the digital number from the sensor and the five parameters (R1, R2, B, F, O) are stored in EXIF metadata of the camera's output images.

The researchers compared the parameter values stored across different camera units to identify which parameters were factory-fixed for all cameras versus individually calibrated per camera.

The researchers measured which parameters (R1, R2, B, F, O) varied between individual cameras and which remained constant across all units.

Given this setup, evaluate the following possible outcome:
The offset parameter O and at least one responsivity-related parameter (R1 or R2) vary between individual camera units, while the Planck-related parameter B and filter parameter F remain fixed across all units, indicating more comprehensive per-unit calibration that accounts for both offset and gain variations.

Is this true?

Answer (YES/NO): YES